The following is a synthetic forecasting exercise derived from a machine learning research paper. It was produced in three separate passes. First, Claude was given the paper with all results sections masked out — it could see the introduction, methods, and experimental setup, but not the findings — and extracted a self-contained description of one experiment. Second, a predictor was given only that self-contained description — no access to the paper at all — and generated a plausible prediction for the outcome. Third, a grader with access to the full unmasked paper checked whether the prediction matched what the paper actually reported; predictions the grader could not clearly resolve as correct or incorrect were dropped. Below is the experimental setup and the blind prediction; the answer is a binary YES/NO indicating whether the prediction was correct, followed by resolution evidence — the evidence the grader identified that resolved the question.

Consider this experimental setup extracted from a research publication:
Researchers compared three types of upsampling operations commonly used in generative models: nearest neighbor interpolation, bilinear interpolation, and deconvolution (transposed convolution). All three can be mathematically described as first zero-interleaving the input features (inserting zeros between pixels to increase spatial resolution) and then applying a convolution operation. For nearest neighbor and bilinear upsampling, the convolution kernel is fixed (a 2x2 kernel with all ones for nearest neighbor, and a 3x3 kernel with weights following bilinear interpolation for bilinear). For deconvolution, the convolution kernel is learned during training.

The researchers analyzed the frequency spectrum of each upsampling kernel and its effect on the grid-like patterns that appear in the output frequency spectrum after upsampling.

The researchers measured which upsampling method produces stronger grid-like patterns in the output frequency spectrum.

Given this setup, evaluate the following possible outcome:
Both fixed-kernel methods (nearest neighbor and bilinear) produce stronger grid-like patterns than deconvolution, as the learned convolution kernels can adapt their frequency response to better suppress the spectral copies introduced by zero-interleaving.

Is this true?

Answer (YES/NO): NO